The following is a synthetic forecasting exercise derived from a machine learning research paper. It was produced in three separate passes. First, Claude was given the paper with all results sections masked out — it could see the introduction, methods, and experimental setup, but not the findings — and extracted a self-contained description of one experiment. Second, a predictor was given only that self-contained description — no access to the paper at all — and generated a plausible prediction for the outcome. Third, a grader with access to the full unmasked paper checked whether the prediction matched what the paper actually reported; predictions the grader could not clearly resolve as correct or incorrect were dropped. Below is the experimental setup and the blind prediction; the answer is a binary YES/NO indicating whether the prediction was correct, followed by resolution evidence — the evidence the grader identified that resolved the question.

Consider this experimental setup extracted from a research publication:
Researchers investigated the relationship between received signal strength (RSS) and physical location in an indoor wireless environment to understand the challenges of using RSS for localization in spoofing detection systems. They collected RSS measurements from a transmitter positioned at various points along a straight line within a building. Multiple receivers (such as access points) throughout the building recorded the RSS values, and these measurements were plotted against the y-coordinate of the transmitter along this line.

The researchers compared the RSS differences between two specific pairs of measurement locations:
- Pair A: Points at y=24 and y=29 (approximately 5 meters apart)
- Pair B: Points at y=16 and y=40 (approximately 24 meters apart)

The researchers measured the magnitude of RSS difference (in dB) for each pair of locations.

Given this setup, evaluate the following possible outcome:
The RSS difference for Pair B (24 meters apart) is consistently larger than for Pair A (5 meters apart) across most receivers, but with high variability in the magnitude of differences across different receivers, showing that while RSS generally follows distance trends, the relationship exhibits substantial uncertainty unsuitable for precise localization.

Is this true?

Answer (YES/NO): NO